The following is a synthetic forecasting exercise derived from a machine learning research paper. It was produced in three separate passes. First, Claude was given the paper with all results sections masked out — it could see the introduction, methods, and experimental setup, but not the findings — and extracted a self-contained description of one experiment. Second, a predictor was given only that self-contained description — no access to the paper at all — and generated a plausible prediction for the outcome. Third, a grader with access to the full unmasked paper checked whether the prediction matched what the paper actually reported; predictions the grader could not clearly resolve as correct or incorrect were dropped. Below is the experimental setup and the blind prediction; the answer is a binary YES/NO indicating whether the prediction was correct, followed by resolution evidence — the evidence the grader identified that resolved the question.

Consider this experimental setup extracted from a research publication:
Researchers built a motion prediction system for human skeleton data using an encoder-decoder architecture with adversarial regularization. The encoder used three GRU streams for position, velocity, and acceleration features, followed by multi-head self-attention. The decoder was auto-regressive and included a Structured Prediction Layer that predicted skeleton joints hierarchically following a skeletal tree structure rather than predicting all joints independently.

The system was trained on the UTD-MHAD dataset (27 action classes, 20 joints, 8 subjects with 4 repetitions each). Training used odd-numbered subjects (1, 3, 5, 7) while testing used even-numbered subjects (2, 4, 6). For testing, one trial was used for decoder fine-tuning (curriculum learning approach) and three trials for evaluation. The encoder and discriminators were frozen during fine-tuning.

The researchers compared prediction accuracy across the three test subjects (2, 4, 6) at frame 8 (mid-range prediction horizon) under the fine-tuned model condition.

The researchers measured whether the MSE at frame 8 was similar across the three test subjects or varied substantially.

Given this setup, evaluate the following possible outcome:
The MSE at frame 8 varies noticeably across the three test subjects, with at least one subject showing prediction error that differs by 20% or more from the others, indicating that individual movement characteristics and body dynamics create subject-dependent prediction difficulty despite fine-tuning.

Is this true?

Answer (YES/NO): NO